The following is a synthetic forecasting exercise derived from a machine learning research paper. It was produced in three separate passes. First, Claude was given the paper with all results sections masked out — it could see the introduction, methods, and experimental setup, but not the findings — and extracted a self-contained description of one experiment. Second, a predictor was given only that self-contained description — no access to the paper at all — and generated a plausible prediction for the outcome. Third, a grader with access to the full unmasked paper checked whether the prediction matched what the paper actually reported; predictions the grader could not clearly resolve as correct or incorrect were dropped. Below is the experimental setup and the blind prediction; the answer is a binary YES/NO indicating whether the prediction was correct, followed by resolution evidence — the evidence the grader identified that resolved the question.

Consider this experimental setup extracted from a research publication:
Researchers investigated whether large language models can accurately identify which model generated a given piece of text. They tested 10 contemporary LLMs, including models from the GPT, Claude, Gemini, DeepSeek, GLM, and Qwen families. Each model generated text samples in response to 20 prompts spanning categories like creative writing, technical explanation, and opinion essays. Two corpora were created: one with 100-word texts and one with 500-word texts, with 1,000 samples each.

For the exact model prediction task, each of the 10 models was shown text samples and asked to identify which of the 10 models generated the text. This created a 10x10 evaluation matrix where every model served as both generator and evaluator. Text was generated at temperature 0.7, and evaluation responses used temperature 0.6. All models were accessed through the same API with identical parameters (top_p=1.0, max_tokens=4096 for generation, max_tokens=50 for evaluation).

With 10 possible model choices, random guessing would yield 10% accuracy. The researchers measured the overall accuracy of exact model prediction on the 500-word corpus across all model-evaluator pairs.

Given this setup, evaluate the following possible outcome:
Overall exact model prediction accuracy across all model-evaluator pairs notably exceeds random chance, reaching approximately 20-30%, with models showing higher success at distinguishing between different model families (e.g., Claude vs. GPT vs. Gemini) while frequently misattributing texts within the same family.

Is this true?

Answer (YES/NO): NO